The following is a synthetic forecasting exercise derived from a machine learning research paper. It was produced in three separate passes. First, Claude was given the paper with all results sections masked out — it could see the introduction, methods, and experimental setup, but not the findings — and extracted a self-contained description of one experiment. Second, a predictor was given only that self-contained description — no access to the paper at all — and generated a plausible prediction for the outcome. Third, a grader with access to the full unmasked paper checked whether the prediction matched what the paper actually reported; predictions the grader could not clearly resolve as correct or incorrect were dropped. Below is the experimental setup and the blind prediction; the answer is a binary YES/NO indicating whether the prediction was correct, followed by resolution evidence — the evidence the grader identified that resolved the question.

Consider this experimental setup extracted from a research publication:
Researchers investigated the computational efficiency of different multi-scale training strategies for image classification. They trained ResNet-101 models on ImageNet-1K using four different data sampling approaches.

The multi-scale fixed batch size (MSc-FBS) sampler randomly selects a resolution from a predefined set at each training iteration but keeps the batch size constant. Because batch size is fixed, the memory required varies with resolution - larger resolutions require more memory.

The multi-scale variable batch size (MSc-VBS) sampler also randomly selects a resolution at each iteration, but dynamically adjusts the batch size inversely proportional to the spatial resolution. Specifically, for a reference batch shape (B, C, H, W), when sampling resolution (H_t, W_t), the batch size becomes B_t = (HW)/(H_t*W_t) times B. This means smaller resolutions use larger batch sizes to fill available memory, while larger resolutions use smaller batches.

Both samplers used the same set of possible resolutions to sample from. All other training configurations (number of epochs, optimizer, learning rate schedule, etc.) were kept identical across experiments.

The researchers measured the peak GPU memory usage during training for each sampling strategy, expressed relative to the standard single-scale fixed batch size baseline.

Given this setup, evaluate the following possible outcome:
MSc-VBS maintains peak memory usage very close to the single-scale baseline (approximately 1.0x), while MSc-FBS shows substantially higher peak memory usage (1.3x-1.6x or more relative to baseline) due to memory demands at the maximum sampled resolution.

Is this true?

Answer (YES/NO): NO